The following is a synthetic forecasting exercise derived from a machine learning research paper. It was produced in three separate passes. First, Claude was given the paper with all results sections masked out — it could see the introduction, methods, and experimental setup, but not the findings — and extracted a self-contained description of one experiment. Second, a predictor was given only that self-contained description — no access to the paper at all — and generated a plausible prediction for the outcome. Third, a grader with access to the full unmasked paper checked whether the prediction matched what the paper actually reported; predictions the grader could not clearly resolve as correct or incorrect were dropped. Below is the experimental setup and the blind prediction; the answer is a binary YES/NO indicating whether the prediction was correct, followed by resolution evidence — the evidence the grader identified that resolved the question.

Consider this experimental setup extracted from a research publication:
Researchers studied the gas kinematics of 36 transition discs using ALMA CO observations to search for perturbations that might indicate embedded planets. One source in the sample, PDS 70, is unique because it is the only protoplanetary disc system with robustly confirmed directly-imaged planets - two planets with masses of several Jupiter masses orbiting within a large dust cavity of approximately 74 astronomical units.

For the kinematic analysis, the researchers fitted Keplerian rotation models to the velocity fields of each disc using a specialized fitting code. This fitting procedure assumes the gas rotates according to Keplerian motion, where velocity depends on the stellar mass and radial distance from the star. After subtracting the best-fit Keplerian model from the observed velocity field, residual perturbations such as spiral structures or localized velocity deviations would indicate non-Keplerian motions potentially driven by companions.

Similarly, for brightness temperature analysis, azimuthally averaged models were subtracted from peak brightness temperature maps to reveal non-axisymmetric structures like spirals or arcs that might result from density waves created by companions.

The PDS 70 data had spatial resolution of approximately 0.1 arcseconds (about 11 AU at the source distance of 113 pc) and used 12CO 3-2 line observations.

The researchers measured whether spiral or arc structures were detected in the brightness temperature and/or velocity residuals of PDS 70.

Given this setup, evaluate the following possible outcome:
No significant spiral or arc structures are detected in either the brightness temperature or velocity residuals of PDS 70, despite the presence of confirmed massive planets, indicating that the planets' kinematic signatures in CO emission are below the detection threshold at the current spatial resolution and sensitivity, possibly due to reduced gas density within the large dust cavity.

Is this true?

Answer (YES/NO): YES